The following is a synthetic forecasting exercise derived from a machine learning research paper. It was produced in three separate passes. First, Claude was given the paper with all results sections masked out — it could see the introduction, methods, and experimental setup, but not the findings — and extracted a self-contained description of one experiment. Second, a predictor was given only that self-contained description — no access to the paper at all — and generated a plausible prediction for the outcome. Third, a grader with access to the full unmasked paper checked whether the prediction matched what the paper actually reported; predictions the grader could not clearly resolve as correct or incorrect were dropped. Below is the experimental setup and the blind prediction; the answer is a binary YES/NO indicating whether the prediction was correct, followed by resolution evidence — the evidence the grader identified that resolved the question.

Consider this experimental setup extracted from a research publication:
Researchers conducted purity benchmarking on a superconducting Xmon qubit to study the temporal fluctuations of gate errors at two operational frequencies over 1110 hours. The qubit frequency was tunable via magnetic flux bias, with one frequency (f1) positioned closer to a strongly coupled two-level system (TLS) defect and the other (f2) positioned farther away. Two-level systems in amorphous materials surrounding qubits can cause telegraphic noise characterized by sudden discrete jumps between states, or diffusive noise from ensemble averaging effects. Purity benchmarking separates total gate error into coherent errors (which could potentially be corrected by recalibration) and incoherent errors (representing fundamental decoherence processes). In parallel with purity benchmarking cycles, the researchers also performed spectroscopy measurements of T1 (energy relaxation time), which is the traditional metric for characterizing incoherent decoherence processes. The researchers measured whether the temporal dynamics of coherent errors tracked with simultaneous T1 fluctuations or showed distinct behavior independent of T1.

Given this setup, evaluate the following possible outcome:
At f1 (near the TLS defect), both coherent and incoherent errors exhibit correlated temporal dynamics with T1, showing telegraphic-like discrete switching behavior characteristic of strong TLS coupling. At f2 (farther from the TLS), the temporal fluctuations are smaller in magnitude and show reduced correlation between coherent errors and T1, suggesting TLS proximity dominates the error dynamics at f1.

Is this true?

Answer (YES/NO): NO